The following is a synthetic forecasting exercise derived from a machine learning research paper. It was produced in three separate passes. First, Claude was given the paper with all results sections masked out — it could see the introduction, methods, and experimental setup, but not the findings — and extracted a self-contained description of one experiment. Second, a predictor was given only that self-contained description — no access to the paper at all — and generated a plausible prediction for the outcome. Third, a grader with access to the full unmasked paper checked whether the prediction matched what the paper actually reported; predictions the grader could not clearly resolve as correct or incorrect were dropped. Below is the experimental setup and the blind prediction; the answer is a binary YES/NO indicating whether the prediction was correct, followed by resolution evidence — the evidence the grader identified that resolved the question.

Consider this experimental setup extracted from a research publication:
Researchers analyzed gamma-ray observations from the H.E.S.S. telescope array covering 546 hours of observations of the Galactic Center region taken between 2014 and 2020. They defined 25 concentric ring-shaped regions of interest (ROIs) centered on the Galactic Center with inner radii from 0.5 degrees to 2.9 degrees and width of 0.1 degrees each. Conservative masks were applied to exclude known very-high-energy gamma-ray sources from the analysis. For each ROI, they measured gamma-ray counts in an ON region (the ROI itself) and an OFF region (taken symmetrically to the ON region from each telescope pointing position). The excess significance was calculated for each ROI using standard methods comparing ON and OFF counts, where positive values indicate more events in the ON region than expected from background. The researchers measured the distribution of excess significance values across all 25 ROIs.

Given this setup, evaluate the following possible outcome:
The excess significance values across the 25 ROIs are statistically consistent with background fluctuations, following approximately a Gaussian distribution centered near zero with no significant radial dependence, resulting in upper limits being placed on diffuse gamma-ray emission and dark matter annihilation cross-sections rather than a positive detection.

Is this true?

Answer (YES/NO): YES